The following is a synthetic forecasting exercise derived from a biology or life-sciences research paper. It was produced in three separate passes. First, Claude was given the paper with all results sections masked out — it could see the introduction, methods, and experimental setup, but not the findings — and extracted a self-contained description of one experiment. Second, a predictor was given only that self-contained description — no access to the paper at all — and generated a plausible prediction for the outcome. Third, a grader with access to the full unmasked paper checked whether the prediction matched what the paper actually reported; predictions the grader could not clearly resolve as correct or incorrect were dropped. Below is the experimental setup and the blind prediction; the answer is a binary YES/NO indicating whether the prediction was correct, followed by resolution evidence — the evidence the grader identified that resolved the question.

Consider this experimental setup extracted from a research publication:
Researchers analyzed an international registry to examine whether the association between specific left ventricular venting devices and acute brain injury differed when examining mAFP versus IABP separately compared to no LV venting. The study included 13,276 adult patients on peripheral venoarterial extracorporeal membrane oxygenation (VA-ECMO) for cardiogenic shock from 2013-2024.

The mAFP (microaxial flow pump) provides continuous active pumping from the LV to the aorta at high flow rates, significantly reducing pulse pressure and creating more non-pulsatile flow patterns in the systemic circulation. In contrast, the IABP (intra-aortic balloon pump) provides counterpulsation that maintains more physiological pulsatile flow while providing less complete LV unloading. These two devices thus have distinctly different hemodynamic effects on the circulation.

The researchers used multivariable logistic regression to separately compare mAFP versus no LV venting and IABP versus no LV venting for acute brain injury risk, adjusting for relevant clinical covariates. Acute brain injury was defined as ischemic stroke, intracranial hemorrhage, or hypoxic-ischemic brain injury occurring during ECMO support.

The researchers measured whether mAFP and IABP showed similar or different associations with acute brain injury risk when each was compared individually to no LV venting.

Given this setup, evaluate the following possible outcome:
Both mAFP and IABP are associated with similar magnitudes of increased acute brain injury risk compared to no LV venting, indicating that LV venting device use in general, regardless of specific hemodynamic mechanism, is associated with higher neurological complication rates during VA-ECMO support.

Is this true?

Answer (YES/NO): YES